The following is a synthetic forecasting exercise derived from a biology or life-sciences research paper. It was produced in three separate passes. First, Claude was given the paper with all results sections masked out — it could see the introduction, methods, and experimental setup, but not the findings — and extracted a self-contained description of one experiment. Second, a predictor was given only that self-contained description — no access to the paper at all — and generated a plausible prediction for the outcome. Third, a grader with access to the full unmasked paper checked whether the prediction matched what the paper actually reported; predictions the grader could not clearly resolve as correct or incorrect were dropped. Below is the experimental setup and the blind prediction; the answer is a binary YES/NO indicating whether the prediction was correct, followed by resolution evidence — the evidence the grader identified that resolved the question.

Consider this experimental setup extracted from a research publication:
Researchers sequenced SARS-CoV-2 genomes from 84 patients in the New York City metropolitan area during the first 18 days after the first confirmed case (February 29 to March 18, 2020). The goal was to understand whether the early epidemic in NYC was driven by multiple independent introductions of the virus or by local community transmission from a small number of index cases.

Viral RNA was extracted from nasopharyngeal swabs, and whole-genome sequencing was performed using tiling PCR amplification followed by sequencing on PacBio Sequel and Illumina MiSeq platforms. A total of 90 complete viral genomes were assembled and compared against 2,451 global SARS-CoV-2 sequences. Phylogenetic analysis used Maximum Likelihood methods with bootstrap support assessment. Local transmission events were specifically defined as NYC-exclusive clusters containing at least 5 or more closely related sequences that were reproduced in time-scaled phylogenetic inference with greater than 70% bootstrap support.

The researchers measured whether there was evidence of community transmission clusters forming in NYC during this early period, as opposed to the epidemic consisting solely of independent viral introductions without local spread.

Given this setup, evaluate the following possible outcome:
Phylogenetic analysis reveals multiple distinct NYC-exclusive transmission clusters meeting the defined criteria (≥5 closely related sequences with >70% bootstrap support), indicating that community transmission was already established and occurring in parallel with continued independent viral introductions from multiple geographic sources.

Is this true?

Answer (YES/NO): YES